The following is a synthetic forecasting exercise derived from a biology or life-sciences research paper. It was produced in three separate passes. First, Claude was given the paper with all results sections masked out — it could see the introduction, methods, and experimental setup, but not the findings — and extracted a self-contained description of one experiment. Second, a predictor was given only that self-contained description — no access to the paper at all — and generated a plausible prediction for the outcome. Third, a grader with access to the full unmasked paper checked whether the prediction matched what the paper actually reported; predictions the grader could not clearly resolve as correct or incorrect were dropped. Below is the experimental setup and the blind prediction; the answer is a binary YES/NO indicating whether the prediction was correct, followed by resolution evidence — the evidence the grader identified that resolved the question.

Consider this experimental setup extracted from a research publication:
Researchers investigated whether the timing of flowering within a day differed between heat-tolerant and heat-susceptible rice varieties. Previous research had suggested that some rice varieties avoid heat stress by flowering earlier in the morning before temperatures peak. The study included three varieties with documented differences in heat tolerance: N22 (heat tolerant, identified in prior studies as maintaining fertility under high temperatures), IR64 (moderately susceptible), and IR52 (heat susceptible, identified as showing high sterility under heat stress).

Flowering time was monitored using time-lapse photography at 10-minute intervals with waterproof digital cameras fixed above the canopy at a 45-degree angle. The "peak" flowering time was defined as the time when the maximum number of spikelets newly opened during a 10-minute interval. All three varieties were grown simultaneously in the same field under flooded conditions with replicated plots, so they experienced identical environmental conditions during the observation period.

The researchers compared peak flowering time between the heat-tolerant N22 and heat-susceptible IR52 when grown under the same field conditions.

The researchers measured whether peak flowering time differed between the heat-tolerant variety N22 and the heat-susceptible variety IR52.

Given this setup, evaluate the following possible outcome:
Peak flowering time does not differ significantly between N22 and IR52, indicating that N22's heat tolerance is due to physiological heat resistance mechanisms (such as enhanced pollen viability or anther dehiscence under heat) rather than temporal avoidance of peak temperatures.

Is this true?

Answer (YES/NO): YES